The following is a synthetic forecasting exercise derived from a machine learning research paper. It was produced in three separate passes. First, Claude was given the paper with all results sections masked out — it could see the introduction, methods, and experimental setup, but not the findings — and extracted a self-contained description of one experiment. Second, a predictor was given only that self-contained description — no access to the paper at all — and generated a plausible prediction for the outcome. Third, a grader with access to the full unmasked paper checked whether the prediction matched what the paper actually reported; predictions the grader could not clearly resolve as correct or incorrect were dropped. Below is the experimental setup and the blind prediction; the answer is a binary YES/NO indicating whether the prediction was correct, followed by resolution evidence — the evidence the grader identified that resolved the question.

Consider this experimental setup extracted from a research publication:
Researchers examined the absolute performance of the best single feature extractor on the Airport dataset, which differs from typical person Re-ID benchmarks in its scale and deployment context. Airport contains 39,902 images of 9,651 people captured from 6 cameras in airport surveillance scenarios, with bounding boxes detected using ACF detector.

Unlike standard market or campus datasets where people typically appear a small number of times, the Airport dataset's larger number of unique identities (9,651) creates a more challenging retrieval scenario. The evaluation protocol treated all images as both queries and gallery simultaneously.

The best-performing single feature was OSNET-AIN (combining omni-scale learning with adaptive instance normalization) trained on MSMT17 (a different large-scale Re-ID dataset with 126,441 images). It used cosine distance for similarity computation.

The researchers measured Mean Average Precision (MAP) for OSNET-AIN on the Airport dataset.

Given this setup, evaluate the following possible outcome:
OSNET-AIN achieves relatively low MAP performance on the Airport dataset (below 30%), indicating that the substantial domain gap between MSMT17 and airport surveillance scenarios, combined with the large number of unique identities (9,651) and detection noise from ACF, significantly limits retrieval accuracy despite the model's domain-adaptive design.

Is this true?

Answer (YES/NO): NO